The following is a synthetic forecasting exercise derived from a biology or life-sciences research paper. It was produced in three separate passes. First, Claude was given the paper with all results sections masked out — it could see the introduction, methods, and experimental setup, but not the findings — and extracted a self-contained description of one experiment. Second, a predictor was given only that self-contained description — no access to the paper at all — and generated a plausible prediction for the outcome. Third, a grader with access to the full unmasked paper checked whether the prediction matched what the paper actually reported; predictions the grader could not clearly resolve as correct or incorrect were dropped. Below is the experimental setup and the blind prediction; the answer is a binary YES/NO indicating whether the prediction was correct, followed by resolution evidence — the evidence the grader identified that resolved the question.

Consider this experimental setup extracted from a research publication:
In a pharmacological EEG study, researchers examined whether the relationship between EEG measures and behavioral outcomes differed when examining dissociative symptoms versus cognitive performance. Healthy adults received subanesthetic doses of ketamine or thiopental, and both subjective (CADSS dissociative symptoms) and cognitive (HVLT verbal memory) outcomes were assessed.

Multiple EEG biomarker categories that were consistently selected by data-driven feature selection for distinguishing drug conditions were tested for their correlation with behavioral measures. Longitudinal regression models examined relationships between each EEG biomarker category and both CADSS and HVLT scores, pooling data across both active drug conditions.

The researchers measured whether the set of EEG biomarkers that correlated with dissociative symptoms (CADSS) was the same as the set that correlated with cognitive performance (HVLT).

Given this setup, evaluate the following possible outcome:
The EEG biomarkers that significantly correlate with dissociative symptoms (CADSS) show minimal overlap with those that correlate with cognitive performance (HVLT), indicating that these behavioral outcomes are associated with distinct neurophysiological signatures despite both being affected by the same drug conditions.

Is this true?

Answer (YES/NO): NO